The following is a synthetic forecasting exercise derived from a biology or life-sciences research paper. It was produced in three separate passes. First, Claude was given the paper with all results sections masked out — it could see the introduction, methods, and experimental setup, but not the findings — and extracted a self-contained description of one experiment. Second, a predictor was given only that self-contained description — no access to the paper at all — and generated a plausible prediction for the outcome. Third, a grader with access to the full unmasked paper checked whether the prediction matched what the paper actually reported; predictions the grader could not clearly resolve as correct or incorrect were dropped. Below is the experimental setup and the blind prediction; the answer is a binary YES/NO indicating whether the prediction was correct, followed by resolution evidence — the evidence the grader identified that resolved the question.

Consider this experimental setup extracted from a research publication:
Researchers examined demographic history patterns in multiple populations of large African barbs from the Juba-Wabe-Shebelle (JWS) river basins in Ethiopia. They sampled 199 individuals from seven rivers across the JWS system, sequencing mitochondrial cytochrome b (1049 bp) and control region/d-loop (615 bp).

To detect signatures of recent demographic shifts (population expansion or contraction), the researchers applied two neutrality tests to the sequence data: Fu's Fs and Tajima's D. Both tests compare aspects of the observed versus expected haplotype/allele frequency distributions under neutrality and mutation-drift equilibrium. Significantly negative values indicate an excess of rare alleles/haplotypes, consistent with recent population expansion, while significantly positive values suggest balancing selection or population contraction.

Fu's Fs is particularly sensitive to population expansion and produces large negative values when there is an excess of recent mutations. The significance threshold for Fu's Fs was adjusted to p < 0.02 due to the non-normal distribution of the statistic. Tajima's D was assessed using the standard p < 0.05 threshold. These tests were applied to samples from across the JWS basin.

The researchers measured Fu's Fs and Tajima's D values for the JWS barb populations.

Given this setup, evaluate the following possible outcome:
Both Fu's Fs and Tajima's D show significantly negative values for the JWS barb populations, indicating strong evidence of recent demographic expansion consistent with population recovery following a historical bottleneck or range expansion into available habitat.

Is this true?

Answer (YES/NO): NO